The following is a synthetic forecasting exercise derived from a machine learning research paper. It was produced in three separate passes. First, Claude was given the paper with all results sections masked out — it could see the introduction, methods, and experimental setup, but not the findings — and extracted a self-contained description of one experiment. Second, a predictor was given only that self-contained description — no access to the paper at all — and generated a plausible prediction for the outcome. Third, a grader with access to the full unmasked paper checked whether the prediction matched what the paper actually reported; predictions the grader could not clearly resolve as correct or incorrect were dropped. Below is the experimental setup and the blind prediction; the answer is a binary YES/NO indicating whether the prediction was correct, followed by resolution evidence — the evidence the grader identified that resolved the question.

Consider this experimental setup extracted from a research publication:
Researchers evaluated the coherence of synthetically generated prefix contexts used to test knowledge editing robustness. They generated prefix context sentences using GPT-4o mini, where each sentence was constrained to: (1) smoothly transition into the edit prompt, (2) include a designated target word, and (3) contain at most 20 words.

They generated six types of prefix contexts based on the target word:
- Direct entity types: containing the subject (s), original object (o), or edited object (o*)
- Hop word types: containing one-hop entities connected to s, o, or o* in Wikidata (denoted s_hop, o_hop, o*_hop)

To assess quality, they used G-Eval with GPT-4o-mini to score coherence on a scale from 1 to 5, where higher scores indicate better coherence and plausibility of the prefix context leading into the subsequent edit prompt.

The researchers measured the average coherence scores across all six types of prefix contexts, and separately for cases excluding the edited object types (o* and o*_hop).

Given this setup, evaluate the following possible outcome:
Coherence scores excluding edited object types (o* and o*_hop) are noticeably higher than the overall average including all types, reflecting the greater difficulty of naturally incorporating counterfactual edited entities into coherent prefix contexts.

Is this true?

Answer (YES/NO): YES